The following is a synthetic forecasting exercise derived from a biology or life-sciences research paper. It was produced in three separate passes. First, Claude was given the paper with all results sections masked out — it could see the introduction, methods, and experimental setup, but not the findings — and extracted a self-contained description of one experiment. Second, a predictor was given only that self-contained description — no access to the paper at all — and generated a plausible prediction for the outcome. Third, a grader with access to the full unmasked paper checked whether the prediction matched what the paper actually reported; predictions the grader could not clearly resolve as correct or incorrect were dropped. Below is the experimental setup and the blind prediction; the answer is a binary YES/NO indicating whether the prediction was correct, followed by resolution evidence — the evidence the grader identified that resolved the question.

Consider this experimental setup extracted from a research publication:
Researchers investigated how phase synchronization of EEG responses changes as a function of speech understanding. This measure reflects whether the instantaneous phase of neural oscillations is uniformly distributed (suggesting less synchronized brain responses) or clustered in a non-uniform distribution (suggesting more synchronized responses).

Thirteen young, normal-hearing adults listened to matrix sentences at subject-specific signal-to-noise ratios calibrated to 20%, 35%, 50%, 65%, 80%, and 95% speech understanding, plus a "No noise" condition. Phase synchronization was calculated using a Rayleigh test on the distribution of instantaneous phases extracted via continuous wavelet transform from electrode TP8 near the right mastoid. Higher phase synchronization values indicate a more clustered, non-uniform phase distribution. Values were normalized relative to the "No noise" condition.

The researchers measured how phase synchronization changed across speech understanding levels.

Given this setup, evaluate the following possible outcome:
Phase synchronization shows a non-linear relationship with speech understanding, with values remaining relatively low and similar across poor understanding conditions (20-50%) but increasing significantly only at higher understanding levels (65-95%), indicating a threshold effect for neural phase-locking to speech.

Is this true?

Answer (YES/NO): NO